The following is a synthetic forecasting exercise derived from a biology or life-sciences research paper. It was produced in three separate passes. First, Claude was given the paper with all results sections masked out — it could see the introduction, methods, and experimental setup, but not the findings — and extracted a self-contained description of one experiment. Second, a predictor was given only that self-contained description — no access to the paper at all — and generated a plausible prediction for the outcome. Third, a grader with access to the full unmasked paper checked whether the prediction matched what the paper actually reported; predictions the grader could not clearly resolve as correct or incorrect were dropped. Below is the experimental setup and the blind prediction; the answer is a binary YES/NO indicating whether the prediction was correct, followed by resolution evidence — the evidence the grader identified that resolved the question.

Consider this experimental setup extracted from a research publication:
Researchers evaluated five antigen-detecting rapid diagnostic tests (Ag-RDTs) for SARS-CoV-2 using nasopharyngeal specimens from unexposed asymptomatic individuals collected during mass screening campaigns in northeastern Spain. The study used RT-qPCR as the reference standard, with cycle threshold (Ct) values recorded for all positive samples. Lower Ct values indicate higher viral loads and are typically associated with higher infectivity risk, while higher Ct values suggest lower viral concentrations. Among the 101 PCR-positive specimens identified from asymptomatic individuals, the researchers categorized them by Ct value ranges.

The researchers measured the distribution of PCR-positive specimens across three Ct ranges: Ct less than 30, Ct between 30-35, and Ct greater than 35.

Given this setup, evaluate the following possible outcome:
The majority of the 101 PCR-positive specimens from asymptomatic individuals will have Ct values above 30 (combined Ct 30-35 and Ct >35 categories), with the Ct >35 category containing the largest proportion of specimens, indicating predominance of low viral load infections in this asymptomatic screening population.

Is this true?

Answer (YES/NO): NO